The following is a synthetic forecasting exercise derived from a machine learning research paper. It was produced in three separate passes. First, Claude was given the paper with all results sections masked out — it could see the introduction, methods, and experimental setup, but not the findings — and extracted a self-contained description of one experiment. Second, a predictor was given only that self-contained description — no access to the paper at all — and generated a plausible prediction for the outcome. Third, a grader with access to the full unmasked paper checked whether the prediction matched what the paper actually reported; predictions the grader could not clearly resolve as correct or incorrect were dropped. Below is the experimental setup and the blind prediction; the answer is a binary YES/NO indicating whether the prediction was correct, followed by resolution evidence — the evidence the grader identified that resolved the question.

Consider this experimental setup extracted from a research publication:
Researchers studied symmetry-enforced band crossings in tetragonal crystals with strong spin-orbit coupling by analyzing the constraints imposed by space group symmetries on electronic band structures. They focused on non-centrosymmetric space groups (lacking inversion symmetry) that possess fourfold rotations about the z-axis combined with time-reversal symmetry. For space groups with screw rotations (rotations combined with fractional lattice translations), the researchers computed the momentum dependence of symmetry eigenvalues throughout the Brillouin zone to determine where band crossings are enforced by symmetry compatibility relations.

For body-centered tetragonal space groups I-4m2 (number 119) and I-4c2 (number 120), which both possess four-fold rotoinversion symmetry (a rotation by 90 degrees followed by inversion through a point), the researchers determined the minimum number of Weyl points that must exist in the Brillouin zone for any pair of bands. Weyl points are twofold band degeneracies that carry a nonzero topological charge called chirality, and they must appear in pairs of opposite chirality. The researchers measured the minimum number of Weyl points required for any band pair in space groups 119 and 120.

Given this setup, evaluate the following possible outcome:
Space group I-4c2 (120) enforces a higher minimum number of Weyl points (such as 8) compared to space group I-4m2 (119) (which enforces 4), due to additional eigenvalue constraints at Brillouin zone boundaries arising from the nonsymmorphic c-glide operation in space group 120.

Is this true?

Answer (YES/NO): NO